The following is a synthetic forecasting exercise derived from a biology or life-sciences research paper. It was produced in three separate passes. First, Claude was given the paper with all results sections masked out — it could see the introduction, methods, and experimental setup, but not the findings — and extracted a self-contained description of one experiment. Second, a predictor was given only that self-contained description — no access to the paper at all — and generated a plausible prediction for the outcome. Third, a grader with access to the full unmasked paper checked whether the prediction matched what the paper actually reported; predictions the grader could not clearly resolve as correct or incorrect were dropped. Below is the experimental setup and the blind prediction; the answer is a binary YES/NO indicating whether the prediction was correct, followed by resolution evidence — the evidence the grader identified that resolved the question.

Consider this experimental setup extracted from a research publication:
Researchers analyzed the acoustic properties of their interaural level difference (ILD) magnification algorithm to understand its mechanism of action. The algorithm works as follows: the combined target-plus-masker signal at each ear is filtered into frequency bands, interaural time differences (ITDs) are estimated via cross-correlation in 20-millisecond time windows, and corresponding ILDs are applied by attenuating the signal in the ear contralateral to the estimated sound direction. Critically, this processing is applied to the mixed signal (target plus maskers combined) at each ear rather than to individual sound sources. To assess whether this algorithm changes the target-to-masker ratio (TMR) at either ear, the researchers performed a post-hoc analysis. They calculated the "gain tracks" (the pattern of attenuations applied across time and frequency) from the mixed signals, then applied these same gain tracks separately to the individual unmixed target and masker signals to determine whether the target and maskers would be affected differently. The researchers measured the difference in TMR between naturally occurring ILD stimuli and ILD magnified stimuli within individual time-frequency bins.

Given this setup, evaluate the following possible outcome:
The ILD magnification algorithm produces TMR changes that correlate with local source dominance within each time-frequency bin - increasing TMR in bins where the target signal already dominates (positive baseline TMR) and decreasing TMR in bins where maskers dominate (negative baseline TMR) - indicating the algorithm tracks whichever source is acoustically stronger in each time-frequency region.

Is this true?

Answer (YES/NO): NO